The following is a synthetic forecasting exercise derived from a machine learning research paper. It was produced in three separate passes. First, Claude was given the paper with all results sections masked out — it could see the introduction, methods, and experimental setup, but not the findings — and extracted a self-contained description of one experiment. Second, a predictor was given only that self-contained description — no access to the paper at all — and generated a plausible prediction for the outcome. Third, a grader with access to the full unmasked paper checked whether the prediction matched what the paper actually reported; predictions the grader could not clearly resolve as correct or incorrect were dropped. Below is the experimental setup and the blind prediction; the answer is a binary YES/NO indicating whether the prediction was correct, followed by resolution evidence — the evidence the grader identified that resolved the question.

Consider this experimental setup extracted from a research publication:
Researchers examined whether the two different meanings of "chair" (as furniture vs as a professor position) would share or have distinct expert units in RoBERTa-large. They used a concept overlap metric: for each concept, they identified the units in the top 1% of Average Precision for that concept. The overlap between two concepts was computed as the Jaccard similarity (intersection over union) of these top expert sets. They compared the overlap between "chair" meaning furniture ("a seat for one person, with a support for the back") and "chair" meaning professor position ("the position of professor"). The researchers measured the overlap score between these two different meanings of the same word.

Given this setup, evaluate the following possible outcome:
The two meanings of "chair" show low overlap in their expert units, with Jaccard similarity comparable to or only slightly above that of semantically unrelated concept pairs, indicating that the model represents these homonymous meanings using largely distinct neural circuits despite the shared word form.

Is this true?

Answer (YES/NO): NO